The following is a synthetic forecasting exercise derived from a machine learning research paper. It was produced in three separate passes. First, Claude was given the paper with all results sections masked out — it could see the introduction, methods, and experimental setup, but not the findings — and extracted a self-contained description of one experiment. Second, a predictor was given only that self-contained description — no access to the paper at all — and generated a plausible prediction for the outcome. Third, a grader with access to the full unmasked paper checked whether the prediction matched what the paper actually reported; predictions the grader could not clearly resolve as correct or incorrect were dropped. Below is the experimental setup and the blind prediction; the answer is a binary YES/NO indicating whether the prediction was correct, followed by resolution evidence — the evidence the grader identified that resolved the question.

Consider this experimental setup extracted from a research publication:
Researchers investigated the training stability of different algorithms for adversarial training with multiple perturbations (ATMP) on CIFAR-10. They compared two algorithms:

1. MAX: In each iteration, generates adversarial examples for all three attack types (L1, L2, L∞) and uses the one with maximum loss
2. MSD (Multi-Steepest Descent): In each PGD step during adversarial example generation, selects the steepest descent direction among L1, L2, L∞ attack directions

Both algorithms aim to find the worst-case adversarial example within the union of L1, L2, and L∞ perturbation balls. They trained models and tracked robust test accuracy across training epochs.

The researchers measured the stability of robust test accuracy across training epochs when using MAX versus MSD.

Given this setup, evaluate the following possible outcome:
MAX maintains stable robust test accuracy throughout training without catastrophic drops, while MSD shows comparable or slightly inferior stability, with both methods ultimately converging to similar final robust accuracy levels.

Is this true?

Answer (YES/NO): NO